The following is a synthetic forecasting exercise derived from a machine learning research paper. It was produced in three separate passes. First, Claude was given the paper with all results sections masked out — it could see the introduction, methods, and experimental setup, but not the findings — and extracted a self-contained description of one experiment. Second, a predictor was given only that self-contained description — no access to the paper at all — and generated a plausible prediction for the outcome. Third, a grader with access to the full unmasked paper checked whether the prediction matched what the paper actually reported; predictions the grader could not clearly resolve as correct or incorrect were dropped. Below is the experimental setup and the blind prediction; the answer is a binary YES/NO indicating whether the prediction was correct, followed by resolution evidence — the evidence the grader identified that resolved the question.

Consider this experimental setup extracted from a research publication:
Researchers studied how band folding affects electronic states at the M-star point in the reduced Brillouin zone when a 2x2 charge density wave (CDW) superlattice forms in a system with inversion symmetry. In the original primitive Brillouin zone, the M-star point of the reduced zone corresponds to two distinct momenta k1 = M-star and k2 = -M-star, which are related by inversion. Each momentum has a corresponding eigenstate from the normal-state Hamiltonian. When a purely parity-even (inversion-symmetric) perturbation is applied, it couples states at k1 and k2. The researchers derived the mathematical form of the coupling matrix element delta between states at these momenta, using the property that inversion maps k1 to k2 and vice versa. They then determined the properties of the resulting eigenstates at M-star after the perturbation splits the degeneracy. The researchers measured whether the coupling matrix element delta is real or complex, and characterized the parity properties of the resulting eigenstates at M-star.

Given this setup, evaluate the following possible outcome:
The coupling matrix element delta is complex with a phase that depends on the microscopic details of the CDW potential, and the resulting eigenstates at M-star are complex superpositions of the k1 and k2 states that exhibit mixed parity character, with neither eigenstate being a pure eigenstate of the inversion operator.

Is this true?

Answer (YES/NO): NO